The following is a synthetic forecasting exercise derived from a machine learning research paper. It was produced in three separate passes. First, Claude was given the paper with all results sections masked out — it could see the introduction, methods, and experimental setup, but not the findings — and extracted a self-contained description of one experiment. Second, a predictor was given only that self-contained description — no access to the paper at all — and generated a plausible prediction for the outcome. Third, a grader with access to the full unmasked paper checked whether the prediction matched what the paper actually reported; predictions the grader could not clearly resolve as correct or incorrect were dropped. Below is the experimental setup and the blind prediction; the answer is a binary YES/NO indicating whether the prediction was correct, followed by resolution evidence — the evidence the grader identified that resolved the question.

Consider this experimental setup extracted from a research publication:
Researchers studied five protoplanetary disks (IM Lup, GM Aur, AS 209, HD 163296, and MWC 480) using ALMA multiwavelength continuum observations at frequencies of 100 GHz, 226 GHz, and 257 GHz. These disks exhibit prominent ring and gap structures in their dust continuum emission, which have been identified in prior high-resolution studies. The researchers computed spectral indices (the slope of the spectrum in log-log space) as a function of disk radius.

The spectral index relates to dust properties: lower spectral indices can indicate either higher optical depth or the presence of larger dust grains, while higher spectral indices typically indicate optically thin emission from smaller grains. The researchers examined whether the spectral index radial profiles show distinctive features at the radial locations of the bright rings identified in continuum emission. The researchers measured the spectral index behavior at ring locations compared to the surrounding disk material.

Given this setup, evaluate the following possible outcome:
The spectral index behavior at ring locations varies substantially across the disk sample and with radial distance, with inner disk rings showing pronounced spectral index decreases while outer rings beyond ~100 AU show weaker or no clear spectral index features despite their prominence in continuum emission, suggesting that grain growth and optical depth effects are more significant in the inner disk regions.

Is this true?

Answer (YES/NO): NO